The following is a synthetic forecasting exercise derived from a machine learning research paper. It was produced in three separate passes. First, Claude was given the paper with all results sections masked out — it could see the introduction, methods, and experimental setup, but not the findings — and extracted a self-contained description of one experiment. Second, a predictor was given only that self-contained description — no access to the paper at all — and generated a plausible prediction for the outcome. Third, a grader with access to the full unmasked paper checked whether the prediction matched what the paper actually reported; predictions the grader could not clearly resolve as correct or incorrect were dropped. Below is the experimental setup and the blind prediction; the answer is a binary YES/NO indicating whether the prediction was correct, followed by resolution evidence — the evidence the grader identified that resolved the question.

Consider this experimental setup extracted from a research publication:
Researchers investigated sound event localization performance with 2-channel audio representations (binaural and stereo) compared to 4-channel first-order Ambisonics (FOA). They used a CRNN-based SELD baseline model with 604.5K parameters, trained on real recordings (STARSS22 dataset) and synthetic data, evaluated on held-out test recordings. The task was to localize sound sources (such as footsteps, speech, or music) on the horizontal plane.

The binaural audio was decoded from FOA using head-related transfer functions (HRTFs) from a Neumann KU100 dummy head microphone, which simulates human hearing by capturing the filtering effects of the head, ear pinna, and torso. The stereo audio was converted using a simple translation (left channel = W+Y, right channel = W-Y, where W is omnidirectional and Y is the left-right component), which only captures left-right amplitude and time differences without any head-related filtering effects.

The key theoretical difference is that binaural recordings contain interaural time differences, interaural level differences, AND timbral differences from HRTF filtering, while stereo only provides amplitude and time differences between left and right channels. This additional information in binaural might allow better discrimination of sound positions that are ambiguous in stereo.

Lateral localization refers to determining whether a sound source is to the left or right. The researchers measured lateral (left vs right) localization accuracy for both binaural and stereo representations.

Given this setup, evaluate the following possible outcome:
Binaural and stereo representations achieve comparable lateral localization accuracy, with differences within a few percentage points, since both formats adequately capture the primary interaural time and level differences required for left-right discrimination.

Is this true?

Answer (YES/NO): YES